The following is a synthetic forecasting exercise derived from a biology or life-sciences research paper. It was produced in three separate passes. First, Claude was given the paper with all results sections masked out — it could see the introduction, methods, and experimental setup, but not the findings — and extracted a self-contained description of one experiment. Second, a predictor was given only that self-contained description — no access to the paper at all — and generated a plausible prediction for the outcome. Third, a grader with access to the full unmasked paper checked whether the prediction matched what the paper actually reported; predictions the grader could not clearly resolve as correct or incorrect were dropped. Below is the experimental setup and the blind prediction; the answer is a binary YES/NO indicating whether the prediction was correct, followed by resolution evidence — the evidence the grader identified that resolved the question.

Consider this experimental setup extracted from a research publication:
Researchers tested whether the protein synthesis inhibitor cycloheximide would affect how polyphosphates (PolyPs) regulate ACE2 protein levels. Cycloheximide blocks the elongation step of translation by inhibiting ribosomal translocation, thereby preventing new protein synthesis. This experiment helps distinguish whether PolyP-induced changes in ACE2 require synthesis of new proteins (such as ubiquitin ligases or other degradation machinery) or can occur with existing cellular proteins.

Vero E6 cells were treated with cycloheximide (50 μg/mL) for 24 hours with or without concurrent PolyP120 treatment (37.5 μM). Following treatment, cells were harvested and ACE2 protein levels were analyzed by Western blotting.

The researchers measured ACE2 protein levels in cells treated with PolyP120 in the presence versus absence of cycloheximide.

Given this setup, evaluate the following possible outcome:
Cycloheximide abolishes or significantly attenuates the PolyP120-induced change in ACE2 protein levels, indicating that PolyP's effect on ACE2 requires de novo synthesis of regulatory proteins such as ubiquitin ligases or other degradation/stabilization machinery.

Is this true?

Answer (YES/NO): NO